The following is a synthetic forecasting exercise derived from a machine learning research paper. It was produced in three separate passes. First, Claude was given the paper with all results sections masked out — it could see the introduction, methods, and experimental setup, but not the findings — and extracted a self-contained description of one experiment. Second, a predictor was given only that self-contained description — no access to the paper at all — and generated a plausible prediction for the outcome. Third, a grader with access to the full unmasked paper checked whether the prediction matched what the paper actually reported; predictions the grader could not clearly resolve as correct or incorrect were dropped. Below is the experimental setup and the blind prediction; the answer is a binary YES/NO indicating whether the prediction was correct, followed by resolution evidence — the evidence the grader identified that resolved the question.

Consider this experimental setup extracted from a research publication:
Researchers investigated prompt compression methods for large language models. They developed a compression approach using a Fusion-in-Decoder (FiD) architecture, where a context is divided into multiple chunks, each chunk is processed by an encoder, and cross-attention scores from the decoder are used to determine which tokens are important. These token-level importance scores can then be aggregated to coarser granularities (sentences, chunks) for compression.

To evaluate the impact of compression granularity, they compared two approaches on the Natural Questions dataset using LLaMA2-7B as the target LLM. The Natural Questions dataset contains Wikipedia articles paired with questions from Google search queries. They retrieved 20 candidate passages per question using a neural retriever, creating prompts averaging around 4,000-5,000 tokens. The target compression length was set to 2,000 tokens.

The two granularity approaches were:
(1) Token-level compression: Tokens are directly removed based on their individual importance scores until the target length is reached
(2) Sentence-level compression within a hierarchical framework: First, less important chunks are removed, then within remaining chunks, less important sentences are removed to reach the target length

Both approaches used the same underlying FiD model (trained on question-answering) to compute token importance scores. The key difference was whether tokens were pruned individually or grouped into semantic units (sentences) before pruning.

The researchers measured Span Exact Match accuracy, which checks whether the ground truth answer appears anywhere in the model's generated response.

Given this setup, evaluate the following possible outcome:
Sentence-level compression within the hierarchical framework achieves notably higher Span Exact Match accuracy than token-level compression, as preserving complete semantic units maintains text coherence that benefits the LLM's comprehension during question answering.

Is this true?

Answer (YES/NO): YES